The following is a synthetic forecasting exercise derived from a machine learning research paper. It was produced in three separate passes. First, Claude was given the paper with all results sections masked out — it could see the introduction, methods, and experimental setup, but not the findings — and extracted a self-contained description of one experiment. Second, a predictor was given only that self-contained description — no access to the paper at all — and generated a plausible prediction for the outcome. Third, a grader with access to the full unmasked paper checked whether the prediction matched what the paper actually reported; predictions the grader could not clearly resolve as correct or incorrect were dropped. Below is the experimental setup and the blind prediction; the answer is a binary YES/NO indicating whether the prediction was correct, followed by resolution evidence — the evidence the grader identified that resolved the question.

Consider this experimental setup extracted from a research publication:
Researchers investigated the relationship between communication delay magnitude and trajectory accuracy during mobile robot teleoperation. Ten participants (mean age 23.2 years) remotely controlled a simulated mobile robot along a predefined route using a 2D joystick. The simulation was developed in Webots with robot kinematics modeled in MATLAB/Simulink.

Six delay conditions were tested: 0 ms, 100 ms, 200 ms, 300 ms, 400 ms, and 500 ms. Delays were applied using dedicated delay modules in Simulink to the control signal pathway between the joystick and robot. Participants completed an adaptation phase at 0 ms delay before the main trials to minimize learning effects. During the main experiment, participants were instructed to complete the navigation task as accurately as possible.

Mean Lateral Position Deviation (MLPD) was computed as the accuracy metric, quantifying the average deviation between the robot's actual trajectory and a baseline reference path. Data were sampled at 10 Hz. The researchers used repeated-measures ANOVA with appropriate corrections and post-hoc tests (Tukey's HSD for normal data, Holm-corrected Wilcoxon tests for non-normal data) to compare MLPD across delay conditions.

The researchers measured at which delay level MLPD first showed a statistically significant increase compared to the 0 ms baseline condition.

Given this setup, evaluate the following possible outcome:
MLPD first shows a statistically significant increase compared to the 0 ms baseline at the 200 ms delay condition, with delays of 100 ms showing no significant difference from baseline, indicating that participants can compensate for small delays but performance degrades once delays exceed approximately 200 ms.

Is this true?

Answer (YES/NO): NO